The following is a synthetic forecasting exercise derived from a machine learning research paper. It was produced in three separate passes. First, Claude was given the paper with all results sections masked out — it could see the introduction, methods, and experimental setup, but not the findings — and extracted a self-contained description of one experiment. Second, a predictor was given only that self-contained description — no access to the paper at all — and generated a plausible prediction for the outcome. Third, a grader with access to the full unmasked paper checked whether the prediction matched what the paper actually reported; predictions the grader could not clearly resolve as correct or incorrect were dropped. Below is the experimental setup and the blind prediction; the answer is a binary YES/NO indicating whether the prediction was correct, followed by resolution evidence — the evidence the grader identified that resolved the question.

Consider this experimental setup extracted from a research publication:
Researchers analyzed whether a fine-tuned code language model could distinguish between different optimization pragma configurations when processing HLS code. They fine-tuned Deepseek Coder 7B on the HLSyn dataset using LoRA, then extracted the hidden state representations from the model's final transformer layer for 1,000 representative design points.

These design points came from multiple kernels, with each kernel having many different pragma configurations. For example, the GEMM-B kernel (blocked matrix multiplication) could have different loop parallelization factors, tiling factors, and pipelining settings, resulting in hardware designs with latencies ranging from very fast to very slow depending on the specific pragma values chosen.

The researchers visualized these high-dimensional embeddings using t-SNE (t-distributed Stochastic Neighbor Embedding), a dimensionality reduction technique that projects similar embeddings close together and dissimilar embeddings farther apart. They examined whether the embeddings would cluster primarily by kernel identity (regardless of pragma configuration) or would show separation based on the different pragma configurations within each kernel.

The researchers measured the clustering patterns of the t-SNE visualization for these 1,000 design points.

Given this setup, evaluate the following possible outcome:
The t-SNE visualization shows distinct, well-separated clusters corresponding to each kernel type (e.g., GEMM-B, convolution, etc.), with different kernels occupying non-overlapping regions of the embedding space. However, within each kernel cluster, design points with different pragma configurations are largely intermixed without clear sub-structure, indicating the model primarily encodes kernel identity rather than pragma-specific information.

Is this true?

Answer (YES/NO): YES